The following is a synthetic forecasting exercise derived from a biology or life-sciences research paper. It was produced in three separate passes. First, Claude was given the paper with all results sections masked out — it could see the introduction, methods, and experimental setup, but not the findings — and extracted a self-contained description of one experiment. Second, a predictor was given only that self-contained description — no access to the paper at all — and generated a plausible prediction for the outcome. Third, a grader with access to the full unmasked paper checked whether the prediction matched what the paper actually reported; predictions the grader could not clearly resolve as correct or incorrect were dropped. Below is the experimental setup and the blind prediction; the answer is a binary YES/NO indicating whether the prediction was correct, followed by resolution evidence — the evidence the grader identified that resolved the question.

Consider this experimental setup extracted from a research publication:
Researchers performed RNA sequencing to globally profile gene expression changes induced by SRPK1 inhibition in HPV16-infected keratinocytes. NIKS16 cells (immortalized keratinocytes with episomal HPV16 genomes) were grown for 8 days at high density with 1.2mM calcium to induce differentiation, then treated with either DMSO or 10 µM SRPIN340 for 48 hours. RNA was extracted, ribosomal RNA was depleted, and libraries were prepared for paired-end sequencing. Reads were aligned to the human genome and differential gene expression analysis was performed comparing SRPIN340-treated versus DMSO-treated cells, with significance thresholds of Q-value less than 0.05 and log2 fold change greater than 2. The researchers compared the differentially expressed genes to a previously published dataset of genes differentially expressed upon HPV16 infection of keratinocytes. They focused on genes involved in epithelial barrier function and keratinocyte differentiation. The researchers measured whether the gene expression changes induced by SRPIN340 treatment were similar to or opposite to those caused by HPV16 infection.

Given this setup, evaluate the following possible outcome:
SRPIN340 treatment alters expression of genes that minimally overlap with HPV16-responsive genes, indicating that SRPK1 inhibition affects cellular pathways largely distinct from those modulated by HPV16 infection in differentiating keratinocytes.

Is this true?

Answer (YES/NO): NO